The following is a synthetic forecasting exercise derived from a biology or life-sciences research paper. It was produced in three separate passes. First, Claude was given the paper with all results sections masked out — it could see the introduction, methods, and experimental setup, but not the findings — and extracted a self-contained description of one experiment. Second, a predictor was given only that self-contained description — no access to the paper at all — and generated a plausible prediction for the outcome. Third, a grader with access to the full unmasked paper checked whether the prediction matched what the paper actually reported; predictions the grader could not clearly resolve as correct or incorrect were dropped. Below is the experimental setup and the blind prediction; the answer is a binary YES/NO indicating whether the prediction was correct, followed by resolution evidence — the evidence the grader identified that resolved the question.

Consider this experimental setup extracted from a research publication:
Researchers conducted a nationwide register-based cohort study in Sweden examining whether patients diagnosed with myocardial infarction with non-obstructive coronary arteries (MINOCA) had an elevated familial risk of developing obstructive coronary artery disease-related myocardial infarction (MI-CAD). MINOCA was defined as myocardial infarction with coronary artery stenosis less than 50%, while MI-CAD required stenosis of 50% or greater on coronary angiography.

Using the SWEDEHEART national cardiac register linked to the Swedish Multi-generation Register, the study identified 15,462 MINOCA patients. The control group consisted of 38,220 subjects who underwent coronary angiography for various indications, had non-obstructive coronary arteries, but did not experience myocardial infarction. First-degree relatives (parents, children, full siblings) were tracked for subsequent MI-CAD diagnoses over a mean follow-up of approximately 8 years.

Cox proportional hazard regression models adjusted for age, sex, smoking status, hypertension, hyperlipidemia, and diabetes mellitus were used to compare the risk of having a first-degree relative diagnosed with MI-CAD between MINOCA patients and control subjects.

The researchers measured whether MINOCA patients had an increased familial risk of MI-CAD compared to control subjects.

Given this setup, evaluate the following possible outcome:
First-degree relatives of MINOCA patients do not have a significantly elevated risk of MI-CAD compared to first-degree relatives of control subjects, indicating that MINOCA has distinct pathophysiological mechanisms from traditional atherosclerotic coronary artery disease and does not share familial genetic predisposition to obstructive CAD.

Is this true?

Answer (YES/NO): NO